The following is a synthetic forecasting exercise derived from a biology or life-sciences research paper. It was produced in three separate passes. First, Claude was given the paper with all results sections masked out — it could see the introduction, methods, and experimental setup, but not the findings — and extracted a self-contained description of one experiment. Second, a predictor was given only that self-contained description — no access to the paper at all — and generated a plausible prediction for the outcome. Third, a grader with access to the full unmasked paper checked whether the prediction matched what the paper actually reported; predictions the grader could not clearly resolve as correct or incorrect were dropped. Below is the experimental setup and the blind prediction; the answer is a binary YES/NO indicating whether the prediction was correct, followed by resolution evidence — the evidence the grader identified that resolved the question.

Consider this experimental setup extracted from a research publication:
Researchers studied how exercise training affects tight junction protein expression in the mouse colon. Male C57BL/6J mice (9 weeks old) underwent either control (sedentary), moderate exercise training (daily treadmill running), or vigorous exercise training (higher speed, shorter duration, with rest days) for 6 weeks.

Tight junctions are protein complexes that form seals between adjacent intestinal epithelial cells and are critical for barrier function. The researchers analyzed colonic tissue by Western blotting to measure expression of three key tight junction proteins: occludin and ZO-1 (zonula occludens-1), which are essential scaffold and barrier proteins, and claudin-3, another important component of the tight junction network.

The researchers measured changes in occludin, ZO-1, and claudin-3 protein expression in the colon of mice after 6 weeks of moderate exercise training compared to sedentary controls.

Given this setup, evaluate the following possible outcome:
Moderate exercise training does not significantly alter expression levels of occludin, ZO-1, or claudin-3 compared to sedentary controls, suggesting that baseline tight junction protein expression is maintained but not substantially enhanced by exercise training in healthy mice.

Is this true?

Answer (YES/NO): NO